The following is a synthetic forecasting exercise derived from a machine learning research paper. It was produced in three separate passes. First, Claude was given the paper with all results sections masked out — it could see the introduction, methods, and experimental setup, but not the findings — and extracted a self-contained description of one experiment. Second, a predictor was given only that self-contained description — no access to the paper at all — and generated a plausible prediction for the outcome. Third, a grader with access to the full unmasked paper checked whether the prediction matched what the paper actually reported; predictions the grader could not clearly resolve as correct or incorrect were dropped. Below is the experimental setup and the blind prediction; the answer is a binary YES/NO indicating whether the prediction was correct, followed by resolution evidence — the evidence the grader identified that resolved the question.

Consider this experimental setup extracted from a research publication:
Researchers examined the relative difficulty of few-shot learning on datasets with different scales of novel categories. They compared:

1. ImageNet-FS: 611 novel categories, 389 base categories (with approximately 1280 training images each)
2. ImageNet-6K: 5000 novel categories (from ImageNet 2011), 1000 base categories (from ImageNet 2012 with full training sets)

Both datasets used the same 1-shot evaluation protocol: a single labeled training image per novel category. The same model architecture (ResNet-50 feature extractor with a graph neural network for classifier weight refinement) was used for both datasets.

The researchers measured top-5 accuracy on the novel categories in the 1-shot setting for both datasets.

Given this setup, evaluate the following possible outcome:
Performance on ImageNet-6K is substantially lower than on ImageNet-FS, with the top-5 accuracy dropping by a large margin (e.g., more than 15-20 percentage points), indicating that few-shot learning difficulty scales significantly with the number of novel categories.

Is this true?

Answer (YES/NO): YES